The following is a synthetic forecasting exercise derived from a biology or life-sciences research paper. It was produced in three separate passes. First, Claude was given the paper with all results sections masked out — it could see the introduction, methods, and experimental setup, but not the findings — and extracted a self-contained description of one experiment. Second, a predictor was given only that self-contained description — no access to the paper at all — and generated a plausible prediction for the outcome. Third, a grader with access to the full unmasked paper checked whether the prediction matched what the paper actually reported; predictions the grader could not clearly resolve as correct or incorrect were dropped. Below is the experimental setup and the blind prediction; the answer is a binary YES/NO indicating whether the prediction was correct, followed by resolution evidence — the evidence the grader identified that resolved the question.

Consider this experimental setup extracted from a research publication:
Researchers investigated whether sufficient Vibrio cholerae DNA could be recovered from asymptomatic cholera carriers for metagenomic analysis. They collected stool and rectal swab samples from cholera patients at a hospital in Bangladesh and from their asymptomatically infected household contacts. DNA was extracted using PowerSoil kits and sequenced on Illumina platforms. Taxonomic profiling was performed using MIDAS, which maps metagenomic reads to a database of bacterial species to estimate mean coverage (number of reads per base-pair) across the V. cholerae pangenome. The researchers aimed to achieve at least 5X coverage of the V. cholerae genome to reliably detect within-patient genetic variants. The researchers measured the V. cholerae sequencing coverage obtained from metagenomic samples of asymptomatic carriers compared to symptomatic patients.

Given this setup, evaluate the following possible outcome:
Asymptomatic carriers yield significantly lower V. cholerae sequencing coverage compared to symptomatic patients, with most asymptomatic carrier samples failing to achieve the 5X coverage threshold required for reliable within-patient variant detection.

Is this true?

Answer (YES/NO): YES